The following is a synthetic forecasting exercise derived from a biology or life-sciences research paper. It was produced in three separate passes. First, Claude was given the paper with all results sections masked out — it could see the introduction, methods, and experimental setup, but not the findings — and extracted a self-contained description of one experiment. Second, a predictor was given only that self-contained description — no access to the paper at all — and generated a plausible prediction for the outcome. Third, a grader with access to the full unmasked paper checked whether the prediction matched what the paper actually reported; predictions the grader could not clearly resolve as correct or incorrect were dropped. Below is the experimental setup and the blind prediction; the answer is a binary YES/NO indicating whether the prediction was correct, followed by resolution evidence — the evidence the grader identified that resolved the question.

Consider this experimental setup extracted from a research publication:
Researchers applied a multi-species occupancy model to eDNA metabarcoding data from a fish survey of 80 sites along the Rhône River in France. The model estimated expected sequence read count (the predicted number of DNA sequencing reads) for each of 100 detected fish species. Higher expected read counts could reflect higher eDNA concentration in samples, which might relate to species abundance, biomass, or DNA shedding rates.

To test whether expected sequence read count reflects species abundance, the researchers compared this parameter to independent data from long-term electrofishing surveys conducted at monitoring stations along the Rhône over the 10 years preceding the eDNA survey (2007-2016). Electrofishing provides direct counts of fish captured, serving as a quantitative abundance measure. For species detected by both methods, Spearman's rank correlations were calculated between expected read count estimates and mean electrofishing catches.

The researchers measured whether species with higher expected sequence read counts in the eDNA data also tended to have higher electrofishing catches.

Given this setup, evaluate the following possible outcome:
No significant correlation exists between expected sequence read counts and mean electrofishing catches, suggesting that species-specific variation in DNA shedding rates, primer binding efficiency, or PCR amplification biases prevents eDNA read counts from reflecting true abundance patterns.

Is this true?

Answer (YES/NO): NO